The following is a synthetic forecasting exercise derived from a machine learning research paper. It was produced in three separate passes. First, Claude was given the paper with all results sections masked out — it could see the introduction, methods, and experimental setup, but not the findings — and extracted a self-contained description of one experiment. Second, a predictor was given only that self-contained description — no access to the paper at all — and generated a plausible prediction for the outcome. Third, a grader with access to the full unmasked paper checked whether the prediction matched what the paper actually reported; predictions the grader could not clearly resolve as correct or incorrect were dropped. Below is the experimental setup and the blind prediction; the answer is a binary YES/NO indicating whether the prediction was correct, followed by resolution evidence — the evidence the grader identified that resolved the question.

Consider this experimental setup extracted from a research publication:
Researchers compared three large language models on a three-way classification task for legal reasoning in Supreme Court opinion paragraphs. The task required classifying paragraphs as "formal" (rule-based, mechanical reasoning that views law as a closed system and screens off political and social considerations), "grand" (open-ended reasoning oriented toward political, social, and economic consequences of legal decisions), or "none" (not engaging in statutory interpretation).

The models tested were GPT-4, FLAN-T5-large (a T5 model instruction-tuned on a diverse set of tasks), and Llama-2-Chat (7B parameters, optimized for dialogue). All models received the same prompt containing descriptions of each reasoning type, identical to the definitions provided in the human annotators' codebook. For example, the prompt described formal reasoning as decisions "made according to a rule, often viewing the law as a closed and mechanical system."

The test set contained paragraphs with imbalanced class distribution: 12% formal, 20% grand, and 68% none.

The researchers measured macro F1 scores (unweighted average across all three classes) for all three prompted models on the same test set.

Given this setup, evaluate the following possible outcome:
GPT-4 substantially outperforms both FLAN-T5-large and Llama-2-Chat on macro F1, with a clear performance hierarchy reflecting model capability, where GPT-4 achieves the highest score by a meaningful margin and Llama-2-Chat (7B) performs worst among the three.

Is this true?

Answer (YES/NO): NO